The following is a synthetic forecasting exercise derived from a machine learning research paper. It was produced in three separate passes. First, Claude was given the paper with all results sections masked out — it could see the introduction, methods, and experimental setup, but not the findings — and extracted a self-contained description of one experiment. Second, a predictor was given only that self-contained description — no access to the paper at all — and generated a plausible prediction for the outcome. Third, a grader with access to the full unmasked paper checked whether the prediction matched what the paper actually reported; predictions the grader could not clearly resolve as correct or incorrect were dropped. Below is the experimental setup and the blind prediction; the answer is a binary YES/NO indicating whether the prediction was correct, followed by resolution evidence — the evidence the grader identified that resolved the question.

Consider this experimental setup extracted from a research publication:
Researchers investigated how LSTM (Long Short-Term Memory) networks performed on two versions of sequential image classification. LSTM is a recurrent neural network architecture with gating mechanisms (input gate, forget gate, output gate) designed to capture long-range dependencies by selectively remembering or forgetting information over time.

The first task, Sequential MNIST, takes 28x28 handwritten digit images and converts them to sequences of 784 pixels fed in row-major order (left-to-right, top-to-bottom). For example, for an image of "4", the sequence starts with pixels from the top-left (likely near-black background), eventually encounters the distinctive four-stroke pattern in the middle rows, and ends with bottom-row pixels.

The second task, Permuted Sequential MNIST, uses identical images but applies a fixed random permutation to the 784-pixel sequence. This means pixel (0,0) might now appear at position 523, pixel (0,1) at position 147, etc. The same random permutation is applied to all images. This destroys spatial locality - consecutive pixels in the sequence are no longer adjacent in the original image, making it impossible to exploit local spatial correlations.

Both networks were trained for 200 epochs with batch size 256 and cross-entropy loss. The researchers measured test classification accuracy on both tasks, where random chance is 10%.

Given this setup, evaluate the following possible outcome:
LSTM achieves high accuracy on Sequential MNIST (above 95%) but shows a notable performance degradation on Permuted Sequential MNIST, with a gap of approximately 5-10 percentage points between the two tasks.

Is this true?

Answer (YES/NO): YES